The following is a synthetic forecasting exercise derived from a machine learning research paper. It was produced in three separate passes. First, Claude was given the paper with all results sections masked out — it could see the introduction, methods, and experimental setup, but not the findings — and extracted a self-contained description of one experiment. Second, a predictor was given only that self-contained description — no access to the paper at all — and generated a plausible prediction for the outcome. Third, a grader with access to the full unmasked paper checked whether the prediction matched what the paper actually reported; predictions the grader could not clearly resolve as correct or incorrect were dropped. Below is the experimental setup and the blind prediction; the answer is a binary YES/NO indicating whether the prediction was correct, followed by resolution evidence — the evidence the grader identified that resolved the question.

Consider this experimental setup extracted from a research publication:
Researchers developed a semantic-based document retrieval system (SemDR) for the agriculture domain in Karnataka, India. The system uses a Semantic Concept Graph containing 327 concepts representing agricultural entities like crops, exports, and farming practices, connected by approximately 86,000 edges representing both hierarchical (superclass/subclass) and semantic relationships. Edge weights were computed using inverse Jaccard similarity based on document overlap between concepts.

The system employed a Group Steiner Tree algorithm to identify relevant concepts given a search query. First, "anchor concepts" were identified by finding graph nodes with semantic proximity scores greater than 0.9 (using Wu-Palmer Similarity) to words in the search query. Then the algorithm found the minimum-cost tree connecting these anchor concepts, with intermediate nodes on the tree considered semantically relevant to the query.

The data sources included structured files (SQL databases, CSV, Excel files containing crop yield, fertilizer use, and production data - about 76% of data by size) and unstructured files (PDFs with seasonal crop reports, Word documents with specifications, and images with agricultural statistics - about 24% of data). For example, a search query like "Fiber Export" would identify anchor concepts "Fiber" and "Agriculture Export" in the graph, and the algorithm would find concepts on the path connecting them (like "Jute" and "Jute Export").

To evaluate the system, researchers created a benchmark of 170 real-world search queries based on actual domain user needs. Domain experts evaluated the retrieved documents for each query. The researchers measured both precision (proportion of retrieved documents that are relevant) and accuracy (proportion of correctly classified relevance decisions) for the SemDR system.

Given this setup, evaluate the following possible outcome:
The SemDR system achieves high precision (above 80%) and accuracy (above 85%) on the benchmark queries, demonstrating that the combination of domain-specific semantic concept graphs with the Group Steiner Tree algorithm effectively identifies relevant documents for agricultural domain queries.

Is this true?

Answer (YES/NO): NO